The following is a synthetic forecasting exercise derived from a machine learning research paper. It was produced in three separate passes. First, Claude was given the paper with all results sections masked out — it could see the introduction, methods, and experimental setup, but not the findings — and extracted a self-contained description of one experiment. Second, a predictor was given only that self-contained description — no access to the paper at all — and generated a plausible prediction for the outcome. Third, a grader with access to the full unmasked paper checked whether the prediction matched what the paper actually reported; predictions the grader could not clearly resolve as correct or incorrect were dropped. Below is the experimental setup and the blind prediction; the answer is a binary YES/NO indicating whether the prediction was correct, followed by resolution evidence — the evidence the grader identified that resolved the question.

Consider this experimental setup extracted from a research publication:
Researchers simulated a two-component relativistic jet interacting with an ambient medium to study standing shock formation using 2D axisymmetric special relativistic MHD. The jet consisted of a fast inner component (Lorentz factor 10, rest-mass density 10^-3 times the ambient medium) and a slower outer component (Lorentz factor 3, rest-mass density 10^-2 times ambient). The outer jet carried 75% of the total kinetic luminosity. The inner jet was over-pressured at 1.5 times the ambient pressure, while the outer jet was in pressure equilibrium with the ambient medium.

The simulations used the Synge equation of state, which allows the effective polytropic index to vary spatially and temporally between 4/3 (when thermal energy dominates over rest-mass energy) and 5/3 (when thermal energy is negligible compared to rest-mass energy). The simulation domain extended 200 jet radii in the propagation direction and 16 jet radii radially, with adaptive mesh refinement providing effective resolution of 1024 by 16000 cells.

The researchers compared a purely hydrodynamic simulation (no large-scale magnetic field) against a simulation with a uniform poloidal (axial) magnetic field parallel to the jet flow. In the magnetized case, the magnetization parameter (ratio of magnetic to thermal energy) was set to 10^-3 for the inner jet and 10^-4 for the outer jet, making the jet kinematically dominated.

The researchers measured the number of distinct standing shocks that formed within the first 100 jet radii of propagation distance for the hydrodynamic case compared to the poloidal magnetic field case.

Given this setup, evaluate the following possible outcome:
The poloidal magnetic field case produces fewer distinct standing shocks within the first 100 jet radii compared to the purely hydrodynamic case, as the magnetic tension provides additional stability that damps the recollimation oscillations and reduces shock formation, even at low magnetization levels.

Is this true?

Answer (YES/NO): NO